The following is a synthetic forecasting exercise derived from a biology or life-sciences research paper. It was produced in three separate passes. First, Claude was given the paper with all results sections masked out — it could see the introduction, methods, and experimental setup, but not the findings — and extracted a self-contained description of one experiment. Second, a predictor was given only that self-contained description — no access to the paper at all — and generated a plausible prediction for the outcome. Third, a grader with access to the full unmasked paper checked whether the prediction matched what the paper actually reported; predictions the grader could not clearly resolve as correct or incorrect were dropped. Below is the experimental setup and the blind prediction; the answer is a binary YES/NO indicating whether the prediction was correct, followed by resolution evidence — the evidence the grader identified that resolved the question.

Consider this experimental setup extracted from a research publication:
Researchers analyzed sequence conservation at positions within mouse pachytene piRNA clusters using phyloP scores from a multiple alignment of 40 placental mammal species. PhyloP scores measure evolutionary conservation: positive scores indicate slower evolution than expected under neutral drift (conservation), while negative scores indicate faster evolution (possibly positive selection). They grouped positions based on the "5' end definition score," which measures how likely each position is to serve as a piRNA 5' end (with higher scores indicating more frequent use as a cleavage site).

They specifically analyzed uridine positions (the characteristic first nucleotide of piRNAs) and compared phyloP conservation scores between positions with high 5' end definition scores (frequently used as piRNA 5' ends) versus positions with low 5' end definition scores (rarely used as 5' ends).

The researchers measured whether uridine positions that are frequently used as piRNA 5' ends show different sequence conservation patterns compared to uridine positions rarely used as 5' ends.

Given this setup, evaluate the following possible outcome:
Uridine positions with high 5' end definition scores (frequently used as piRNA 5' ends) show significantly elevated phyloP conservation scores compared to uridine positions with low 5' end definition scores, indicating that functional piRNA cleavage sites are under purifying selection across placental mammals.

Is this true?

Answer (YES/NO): NO